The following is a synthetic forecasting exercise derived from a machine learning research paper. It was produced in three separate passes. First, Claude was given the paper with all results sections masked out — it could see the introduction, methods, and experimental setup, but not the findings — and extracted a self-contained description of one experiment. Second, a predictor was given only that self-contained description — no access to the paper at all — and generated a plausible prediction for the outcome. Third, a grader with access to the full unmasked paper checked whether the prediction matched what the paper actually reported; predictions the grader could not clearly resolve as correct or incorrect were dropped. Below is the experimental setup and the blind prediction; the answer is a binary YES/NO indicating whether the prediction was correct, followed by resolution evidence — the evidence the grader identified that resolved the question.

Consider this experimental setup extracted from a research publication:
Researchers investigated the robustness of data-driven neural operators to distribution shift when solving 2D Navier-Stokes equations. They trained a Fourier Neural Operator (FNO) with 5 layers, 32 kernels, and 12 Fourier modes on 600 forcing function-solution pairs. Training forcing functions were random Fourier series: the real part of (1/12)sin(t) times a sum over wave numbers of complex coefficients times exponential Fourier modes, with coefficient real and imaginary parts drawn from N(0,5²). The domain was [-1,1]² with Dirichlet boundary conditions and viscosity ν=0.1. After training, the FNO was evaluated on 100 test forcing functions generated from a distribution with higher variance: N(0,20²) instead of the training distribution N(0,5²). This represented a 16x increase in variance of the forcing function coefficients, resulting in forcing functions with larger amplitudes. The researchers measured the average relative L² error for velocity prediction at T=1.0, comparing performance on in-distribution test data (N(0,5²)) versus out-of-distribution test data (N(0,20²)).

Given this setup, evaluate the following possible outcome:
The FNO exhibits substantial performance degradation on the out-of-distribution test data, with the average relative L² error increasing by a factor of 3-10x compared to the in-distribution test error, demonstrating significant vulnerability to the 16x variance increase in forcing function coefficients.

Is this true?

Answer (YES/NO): NO